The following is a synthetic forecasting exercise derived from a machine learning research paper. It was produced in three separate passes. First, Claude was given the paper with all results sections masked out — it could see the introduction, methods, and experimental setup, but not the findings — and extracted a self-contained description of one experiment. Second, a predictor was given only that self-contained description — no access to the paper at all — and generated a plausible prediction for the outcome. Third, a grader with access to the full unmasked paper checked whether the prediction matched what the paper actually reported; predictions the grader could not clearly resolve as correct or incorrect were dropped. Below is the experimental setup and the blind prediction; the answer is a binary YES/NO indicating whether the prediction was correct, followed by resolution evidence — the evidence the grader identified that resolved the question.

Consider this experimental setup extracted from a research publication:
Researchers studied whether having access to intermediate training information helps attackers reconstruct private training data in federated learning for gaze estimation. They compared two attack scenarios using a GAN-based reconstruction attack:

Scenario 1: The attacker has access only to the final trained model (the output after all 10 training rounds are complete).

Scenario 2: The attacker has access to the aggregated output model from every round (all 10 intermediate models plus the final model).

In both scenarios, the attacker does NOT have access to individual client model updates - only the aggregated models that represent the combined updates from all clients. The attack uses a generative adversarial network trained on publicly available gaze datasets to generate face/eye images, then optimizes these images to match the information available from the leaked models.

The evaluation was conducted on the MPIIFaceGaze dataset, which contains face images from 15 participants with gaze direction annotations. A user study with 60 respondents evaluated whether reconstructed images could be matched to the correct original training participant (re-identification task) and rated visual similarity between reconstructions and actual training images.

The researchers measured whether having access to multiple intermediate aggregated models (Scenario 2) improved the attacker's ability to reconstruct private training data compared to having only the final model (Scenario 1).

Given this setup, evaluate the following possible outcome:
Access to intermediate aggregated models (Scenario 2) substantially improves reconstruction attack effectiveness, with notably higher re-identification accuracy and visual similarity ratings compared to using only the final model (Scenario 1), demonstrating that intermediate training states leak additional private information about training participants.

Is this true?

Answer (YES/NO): NO